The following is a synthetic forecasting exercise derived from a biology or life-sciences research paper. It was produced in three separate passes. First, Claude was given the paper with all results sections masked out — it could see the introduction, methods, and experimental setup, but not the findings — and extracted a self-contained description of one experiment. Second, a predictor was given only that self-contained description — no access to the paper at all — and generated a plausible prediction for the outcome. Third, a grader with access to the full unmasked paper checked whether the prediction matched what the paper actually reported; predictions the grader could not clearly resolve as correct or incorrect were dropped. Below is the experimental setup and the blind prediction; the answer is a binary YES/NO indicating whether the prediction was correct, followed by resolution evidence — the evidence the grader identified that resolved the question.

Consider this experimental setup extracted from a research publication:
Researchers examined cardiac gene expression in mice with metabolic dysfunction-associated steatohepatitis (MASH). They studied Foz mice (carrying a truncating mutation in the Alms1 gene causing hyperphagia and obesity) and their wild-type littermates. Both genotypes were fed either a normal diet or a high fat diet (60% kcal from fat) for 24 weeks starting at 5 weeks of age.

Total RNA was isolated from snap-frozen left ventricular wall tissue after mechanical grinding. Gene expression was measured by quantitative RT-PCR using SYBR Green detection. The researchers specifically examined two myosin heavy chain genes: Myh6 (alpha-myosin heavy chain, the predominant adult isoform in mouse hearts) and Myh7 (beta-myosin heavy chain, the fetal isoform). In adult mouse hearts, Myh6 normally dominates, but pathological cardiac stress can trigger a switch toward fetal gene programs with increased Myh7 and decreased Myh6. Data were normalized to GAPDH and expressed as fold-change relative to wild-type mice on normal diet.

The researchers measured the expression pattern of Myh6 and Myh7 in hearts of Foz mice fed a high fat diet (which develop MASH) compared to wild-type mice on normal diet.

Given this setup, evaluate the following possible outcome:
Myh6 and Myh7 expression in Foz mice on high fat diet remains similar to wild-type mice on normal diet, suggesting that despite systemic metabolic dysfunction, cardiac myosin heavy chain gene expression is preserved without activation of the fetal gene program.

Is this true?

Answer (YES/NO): NO